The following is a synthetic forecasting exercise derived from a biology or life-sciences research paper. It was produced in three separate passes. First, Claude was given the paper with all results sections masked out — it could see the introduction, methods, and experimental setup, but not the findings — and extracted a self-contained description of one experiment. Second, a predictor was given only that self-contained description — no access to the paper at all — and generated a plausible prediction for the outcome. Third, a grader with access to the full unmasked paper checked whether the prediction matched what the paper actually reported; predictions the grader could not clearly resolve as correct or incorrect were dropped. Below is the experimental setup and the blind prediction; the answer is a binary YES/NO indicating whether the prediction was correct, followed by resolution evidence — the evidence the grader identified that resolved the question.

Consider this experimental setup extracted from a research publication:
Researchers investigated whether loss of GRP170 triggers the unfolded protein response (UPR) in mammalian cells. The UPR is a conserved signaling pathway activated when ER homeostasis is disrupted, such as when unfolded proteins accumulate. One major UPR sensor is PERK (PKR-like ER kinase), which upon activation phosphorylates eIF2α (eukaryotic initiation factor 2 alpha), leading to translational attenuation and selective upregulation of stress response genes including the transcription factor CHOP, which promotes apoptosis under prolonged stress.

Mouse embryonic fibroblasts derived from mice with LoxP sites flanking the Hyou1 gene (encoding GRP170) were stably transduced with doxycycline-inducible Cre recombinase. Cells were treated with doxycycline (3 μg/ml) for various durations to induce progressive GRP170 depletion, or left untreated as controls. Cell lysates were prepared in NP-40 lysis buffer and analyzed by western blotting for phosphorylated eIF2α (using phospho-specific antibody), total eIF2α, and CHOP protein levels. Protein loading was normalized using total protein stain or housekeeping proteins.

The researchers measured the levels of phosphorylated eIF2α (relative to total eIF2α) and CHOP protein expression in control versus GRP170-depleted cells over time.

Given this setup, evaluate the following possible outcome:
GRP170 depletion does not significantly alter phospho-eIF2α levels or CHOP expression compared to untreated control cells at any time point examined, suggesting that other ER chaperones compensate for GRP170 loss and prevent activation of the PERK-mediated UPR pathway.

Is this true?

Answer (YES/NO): NO